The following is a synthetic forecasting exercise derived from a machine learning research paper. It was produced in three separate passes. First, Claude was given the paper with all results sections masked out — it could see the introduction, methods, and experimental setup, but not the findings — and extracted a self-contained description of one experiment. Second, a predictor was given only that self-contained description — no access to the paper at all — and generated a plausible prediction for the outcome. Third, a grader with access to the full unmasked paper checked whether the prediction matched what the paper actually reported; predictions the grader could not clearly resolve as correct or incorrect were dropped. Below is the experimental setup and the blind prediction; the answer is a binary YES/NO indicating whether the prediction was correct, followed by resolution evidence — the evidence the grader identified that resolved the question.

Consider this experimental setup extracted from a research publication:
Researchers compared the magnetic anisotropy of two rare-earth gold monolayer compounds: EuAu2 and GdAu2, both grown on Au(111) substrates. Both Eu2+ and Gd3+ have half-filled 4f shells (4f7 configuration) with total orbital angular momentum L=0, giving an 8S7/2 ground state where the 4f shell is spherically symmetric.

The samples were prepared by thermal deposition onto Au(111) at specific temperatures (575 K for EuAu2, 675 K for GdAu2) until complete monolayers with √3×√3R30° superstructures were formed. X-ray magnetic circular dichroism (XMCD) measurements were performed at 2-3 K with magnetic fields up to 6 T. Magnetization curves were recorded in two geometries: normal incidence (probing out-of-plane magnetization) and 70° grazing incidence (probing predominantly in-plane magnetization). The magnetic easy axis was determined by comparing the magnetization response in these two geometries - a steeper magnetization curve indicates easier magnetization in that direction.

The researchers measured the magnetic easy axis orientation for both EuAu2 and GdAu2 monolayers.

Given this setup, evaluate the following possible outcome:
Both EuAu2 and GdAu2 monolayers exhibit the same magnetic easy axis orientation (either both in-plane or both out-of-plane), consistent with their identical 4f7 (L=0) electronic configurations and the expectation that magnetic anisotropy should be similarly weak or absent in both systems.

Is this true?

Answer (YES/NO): NO